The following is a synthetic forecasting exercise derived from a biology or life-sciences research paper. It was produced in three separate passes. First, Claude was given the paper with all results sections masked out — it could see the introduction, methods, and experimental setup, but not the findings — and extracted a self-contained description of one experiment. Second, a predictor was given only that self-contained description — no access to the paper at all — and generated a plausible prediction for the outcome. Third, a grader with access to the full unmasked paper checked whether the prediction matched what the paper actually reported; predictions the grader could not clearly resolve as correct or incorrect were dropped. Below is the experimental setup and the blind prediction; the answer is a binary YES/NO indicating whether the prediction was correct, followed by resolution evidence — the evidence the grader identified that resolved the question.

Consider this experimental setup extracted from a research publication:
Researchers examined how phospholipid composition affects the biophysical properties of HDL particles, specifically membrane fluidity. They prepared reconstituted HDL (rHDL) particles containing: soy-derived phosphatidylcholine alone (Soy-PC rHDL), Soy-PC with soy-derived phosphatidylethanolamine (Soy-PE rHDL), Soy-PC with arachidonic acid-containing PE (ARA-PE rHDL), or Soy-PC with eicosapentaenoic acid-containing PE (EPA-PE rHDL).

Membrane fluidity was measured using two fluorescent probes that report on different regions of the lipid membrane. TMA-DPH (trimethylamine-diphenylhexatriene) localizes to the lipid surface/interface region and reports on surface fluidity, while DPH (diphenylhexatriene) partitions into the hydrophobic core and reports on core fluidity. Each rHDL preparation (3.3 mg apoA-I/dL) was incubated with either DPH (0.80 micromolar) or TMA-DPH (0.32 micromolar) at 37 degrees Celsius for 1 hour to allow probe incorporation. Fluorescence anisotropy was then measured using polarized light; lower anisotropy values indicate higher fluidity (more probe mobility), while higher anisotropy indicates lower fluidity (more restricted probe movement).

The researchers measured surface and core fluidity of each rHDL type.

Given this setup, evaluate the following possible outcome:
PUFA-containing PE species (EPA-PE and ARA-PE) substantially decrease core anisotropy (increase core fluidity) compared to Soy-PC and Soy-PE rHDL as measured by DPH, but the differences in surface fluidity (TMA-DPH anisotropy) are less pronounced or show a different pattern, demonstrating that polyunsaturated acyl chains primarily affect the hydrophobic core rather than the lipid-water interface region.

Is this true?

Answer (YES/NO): NO